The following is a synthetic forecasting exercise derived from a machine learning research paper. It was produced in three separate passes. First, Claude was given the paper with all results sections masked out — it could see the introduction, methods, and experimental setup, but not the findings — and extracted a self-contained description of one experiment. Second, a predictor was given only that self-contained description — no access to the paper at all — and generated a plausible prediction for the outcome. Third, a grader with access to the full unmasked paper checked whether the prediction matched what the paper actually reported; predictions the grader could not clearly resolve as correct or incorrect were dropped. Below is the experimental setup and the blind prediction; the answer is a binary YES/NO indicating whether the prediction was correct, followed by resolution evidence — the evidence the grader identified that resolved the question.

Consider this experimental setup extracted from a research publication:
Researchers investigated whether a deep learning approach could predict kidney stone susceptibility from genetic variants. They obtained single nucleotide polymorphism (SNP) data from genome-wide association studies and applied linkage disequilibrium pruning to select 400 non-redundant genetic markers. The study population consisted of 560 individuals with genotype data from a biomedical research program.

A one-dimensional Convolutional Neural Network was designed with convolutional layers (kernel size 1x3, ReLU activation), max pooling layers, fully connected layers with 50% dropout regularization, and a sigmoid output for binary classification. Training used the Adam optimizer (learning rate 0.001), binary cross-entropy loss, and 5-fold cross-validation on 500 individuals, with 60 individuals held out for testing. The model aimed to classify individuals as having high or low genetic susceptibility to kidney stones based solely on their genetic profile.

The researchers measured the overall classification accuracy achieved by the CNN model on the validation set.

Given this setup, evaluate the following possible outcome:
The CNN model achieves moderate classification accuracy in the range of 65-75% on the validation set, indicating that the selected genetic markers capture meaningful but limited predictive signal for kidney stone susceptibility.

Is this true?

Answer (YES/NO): NO